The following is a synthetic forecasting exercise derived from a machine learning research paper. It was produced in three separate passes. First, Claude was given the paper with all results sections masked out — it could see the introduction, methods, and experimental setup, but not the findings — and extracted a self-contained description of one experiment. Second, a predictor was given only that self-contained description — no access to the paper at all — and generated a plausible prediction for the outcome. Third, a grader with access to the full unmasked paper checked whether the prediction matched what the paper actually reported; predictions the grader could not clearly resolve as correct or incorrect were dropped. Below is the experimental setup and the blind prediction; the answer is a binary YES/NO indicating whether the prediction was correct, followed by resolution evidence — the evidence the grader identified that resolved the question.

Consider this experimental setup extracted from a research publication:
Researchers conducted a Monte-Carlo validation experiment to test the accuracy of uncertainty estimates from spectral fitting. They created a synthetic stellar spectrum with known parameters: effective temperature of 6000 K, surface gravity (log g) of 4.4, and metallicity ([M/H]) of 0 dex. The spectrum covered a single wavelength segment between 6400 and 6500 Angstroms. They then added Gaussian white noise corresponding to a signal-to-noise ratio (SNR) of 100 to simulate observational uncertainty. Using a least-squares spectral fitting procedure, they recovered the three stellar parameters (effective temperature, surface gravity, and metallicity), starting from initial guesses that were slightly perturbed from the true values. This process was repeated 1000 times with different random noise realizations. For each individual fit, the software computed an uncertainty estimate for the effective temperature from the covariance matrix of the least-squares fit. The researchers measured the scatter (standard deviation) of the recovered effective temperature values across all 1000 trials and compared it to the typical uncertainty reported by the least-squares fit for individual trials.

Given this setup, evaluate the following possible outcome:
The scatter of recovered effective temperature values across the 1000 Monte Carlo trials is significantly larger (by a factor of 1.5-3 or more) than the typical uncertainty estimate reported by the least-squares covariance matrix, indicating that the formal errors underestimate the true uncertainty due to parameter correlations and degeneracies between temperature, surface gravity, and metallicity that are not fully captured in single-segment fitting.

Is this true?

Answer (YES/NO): NO